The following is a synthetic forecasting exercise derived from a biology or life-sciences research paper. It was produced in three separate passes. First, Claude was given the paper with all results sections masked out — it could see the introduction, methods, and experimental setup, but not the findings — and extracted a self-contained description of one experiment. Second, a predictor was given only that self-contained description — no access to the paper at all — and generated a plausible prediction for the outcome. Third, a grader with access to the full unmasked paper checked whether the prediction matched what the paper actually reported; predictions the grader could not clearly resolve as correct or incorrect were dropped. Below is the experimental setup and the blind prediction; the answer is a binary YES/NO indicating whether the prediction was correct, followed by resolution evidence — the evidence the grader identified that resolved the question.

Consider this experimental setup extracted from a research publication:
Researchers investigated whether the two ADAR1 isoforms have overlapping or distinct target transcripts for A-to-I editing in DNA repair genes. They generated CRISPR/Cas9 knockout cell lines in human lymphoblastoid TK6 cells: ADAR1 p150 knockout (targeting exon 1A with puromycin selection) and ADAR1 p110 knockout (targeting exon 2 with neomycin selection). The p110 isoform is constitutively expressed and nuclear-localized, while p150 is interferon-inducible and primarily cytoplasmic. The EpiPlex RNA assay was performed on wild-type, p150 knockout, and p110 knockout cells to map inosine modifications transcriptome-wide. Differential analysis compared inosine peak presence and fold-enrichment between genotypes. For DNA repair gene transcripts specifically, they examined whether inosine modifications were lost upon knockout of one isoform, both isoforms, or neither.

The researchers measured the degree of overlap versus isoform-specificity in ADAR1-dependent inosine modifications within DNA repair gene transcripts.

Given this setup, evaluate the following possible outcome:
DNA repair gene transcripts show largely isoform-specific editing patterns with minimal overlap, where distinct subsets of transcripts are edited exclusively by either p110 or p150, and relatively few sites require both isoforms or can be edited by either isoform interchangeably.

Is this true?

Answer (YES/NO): NO